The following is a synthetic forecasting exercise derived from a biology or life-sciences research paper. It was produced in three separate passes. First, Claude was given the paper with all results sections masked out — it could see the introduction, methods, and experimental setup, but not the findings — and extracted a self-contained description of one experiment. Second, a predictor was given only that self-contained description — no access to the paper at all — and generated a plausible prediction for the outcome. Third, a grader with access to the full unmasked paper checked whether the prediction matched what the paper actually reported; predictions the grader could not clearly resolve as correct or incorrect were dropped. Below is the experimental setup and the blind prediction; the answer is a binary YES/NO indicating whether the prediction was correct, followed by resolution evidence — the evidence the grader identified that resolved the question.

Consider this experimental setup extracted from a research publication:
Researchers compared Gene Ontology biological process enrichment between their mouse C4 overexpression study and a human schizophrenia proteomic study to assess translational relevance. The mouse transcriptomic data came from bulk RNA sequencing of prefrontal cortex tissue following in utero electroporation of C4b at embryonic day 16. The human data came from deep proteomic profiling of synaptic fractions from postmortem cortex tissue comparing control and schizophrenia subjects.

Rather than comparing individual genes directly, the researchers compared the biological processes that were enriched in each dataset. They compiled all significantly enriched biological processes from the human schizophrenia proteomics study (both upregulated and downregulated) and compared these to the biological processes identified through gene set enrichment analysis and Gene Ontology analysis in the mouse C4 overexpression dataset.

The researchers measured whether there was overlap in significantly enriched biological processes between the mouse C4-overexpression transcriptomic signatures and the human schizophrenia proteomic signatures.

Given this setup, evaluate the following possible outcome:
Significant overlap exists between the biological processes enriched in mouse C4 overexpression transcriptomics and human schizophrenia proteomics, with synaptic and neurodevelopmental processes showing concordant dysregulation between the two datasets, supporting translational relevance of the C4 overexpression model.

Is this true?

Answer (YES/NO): YES